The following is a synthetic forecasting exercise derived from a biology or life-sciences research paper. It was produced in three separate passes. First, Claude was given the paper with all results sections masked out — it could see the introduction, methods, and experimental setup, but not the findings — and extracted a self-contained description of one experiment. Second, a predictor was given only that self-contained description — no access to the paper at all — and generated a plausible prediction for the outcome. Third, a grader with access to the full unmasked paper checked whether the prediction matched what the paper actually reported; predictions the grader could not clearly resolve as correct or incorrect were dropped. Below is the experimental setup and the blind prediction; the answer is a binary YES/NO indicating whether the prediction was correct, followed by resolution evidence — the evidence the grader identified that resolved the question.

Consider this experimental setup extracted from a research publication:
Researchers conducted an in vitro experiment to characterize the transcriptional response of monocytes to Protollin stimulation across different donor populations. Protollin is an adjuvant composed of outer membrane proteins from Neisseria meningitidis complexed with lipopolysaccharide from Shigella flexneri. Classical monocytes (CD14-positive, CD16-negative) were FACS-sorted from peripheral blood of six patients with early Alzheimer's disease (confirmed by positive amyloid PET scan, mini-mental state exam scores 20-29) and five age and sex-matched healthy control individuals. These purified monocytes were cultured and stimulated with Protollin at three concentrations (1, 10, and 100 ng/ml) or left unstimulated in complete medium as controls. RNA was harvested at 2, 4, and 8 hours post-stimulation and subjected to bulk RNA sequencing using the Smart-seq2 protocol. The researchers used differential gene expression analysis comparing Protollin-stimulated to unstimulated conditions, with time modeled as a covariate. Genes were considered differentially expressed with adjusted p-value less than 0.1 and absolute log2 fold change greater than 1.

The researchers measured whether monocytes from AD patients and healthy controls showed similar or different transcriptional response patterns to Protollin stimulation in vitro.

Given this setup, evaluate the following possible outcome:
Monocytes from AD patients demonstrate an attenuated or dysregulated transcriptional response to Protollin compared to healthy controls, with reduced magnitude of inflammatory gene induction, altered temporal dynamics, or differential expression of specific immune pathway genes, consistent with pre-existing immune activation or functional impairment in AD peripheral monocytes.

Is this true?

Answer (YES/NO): NO